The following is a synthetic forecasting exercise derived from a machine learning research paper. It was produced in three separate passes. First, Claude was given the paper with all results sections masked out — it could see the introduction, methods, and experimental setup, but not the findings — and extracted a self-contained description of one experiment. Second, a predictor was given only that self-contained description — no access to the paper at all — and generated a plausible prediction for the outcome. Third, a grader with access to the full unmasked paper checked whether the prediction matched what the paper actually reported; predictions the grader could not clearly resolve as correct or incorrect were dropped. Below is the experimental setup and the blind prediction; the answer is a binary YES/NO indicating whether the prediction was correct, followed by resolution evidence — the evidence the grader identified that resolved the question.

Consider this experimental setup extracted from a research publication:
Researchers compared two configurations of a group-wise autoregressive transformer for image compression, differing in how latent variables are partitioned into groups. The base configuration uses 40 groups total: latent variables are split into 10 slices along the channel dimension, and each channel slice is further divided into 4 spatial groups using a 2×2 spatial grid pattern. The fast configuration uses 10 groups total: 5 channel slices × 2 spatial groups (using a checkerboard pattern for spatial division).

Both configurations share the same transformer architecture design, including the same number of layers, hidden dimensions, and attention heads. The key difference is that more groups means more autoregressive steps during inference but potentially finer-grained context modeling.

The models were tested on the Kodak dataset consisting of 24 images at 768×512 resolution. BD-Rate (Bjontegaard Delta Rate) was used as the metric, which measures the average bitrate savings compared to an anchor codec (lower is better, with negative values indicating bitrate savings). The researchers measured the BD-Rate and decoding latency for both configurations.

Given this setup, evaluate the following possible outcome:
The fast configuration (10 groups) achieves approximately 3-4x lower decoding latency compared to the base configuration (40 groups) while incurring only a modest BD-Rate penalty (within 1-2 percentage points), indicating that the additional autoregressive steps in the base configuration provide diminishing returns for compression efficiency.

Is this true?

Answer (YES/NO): NO